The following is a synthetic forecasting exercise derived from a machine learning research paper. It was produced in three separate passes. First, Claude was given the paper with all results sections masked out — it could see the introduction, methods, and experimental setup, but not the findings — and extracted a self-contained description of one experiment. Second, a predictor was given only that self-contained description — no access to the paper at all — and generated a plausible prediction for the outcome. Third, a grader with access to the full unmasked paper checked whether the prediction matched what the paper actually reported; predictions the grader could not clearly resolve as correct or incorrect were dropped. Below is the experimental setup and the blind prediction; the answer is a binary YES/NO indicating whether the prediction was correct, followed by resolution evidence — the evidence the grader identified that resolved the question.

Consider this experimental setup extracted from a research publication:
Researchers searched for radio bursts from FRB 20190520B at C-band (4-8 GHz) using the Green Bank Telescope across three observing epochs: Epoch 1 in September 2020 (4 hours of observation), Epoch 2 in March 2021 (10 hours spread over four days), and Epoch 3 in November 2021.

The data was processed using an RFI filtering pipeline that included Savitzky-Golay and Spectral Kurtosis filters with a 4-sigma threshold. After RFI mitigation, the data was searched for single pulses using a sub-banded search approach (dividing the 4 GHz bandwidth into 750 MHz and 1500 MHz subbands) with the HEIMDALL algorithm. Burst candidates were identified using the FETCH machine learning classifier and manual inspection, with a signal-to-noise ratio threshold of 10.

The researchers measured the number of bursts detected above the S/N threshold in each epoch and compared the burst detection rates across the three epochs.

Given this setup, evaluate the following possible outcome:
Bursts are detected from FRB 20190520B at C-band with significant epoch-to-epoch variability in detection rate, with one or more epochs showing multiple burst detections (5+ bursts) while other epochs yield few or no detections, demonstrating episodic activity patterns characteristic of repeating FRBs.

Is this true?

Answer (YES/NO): YES